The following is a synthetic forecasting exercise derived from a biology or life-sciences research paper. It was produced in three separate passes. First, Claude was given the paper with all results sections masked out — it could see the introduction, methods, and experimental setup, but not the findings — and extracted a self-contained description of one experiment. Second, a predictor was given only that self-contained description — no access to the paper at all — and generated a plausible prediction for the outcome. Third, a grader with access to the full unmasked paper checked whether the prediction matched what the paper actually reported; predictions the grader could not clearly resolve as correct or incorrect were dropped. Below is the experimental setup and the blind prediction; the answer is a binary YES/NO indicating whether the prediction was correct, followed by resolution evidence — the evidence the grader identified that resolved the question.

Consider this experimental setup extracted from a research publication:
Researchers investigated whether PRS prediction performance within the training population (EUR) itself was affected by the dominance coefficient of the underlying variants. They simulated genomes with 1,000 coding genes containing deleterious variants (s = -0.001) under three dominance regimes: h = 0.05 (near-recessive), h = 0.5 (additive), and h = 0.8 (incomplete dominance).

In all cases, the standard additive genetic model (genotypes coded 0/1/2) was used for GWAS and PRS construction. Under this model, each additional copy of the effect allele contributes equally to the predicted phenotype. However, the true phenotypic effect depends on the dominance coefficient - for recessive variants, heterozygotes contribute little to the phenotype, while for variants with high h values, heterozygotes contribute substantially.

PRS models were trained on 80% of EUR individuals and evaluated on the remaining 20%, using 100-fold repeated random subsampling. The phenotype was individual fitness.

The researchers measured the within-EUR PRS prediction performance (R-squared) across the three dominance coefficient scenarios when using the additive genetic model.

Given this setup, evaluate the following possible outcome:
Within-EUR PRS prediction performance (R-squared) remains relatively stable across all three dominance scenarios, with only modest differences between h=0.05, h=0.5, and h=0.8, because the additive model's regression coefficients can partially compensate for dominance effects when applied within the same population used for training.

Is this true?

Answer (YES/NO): NO